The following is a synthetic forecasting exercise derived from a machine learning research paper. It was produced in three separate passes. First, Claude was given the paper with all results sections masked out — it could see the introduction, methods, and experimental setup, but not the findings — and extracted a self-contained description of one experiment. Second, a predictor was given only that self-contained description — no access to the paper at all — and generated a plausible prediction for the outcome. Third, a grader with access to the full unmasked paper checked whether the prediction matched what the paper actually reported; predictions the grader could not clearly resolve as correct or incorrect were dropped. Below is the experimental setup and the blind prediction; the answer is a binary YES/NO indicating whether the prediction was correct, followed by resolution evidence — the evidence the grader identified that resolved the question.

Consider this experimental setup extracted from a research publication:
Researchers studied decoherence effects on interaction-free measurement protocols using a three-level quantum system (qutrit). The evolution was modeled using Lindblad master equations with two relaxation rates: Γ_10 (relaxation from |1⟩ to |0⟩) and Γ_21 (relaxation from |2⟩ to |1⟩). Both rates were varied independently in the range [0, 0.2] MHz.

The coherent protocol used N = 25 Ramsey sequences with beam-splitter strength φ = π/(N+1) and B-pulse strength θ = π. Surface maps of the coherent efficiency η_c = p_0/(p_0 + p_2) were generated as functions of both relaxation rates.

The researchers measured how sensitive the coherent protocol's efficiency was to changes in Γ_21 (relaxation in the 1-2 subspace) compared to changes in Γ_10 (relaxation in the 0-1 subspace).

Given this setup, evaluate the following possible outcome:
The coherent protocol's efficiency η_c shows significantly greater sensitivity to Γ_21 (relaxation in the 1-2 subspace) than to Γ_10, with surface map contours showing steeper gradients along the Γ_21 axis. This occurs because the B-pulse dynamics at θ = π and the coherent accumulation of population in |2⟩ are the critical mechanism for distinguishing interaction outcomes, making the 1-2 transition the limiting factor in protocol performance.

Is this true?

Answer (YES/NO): NO